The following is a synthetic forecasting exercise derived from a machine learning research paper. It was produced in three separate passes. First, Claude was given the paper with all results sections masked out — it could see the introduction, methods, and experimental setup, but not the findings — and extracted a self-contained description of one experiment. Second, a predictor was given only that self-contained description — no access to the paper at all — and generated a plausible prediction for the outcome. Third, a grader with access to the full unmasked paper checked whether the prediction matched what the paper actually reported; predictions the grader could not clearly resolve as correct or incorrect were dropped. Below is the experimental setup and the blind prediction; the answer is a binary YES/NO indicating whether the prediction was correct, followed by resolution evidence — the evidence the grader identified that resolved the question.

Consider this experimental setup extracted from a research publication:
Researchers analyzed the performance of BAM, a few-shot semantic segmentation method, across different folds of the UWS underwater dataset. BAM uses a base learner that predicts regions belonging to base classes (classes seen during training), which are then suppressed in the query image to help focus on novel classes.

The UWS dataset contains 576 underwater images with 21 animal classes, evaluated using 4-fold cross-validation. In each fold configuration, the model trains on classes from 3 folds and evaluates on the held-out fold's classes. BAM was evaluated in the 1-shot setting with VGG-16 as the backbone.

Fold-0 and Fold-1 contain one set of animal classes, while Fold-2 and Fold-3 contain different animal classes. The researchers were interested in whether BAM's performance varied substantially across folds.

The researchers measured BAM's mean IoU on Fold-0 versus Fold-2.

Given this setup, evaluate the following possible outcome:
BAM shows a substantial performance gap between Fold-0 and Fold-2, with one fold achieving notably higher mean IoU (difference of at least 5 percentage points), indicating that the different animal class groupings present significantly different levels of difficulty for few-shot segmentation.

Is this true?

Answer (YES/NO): YES